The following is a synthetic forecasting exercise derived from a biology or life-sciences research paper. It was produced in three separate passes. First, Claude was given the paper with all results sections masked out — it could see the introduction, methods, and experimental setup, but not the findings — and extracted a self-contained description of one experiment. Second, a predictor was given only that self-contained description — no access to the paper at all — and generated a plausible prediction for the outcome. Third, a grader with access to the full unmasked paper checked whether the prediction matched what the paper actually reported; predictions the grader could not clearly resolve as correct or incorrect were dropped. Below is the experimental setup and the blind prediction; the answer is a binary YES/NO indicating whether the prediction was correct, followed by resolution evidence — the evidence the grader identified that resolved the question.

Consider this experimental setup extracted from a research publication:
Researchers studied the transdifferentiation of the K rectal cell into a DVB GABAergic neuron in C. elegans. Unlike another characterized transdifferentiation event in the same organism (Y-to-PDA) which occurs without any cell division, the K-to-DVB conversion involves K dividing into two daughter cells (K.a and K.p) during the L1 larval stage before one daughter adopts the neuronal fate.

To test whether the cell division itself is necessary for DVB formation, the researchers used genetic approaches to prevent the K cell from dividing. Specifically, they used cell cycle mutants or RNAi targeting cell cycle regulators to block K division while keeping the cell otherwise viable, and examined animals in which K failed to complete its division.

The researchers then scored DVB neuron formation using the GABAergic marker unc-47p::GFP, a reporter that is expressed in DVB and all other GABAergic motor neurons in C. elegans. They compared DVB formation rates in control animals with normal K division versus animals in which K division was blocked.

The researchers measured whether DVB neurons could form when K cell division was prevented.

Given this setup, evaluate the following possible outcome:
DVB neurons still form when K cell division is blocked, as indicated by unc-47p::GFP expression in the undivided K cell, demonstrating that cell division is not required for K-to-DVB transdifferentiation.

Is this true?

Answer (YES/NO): NO